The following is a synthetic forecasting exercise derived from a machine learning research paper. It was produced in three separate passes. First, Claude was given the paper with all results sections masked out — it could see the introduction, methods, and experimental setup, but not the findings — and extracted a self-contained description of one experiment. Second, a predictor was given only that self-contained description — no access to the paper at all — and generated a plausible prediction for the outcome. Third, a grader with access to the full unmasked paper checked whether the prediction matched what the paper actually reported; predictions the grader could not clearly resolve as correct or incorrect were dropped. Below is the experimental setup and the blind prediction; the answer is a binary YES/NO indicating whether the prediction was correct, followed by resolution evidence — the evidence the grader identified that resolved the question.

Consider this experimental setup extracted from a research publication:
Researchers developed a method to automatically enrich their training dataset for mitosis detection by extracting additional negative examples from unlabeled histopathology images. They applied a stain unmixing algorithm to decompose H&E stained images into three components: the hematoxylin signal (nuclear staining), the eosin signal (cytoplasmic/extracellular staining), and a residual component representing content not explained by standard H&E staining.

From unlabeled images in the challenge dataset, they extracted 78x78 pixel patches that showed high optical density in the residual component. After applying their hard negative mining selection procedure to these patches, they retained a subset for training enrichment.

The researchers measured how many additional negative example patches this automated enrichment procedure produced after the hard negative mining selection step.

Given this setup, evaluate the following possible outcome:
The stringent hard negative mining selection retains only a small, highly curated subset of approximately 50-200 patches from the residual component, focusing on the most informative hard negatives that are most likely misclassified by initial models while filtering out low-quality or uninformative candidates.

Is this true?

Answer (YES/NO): YES